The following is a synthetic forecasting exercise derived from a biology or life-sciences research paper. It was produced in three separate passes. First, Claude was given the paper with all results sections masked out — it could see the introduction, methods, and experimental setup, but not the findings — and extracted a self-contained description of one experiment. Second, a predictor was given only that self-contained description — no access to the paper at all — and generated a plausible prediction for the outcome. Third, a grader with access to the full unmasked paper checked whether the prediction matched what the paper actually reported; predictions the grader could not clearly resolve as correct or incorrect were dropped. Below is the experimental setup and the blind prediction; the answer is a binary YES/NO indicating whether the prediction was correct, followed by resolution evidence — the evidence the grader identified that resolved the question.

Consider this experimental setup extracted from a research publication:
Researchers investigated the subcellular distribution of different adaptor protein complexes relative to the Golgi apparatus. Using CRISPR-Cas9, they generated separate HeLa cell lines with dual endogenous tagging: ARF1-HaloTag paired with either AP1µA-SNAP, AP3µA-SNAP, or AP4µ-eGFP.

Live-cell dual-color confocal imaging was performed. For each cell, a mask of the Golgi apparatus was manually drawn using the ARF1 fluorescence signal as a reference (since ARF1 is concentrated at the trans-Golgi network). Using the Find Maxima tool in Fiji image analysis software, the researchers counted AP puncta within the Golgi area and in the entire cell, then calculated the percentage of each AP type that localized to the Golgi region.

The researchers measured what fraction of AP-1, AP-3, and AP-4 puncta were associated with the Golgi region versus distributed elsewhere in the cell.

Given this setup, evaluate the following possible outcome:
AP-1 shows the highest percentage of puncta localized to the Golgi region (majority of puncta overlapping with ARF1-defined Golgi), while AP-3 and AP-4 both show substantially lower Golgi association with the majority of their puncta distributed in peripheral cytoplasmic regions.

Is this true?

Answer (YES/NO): NO